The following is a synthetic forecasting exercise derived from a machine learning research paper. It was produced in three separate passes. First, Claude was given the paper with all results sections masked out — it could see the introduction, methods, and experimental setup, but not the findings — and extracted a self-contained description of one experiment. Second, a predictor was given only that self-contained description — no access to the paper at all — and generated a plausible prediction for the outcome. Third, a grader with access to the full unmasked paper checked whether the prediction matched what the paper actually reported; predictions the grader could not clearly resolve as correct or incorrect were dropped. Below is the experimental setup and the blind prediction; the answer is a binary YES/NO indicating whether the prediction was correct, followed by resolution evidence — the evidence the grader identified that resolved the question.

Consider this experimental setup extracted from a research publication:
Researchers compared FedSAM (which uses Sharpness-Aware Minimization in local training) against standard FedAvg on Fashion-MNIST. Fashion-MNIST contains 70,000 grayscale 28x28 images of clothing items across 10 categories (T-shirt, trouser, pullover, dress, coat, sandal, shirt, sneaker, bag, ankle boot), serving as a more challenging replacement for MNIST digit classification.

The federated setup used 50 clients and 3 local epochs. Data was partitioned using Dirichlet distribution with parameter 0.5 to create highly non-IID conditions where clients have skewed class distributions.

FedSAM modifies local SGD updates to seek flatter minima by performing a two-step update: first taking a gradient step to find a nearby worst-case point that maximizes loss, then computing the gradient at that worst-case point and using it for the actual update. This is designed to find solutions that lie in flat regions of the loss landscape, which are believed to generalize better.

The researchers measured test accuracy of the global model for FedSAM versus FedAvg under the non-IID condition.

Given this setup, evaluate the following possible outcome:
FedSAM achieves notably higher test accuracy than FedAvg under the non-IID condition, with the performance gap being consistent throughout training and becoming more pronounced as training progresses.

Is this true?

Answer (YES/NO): NO